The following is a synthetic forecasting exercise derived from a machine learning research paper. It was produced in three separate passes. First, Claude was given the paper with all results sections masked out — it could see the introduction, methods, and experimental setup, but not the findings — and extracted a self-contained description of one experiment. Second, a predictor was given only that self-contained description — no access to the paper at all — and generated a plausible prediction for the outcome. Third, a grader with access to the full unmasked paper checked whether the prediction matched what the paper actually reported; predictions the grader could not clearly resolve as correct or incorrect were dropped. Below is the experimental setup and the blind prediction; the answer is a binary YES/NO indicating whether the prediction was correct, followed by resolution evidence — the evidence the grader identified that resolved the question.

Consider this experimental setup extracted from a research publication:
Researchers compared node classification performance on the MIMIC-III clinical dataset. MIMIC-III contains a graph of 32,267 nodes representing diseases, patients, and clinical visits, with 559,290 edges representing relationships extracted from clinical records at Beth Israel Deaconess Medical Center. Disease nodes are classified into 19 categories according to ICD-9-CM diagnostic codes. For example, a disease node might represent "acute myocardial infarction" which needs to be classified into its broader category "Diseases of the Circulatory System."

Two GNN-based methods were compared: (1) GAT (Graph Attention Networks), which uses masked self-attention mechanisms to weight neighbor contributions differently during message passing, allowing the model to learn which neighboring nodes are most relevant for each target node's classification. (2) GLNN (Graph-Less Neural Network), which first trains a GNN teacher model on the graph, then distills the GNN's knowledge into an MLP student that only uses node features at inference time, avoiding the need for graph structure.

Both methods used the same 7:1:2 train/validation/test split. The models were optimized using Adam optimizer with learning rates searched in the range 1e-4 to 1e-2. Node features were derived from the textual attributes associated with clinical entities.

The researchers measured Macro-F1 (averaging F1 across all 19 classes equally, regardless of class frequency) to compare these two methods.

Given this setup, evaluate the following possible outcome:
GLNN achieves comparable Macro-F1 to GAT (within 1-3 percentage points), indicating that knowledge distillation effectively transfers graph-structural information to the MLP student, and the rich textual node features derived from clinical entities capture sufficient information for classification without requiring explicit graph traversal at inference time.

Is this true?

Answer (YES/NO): NO